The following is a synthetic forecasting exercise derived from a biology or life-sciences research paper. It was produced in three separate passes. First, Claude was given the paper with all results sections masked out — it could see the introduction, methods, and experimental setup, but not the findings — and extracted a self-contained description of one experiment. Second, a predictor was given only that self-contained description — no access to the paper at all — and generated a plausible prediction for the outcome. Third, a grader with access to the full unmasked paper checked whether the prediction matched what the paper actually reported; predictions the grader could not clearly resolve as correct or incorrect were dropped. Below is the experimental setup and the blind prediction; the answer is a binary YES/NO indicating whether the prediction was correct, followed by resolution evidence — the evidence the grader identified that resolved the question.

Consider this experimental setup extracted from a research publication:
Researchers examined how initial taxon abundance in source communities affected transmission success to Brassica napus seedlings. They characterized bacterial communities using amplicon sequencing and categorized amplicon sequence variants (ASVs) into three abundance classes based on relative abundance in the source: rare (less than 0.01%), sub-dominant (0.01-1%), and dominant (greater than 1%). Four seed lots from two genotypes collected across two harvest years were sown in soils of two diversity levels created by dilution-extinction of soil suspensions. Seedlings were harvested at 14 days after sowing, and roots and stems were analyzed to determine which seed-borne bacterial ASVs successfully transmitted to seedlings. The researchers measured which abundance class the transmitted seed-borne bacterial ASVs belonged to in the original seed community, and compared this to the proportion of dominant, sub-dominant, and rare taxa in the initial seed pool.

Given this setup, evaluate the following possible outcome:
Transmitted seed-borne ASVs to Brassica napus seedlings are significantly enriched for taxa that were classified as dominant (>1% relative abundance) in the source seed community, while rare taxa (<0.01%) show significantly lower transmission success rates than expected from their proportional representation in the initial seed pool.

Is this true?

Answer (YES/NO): NO